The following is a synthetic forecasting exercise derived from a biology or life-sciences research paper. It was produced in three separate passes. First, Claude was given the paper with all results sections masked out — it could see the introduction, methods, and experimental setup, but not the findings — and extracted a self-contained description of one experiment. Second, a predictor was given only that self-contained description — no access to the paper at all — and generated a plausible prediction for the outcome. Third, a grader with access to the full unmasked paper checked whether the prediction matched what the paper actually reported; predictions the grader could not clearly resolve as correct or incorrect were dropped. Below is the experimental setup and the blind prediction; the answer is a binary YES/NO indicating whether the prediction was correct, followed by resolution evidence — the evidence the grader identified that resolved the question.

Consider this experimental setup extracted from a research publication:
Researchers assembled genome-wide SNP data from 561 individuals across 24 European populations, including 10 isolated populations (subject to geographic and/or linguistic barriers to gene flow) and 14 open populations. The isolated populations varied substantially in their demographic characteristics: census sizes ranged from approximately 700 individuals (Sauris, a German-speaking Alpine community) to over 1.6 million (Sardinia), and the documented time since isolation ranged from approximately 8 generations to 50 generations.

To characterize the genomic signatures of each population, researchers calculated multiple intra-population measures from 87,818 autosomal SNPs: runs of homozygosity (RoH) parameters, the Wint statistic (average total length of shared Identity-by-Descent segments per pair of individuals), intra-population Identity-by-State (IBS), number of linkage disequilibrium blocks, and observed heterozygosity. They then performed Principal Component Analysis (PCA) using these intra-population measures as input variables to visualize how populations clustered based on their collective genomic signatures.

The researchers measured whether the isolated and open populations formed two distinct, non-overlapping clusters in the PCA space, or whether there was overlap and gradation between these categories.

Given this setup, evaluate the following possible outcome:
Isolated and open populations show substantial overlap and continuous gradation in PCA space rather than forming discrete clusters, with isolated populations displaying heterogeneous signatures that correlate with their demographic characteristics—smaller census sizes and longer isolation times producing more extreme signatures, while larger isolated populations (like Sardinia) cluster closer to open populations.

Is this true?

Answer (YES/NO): NO